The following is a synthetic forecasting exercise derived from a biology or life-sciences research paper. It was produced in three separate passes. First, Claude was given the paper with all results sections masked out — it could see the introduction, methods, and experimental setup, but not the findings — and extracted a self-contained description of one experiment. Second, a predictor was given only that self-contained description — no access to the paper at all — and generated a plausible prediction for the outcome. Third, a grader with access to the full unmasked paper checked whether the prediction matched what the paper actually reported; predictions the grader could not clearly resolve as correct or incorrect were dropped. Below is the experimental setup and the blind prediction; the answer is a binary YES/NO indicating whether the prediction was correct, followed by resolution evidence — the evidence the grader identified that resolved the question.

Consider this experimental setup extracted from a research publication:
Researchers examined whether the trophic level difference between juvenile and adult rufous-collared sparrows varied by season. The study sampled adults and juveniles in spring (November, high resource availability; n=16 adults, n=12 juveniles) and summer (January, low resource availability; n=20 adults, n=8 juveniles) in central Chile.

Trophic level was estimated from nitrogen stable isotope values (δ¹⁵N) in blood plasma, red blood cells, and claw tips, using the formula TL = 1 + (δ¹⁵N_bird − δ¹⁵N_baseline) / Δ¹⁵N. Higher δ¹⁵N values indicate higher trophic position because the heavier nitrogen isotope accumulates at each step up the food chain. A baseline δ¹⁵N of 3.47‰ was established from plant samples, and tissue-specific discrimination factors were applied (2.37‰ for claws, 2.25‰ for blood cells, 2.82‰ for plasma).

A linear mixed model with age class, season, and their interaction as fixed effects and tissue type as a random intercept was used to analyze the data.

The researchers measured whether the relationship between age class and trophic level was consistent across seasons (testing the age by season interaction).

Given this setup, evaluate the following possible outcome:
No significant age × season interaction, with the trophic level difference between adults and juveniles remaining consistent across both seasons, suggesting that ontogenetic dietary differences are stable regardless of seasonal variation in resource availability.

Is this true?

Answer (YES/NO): NO